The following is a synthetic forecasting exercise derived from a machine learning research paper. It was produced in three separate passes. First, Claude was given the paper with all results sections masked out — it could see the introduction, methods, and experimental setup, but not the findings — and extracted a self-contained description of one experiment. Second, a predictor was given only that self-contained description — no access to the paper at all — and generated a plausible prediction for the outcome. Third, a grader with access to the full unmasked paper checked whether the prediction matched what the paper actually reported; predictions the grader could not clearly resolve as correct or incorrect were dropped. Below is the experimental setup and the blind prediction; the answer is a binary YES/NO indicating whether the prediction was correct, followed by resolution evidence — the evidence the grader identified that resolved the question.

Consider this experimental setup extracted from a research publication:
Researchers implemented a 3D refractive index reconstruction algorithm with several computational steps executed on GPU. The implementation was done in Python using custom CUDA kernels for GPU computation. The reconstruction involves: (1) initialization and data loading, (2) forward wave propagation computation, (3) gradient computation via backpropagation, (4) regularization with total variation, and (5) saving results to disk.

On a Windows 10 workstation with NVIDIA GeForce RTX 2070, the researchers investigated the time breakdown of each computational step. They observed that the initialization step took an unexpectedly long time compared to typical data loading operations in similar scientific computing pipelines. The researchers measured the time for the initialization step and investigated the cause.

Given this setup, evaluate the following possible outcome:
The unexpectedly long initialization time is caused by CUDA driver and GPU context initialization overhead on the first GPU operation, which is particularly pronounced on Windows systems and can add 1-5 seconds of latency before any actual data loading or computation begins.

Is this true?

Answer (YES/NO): NO